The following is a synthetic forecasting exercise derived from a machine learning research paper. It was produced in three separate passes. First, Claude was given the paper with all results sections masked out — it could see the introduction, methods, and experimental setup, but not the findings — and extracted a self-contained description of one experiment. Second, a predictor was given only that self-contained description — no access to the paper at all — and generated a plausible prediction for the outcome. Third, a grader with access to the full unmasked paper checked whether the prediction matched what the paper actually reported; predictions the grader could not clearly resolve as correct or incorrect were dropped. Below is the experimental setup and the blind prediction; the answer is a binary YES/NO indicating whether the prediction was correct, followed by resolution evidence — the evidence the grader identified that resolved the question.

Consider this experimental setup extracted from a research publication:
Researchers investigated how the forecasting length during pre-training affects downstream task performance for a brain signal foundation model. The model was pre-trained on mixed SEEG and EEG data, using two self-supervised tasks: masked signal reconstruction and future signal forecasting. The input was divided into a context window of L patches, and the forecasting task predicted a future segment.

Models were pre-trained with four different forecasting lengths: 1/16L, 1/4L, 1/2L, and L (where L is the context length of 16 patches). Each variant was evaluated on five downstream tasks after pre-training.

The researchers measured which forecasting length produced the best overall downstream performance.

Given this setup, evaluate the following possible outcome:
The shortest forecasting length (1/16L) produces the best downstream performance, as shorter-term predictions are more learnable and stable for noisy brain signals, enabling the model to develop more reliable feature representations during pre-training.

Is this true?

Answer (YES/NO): NO